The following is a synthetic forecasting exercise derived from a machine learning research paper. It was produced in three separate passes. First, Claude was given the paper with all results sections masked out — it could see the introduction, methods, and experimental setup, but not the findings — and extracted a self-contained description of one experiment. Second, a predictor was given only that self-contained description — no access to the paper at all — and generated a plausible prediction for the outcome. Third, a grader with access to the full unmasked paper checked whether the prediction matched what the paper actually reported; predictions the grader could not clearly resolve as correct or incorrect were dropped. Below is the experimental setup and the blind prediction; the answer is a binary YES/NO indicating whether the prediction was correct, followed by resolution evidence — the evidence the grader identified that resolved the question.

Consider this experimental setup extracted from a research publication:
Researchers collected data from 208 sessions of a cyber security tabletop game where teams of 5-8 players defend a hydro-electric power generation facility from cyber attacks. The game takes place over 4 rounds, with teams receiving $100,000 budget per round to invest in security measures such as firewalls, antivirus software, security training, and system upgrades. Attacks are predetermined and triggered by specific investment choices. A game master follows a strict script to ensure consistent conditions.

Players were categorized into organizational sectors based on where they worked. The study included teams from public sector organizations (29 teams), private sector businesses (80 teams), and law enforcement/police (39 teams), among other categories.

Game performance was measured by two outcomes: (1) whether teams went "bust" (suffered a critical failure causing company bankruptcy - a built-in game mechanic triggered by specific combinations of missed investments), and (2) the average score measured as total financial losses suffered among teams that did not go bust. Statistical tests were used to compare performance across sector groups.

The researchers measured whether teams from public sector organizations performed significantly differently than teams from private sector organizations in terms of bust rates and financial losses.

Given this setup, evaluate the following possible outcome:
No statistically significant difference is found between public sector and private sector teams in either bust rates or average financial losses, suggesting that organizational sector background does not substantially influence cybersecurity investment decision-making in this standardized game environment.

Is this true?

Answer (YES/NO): YES